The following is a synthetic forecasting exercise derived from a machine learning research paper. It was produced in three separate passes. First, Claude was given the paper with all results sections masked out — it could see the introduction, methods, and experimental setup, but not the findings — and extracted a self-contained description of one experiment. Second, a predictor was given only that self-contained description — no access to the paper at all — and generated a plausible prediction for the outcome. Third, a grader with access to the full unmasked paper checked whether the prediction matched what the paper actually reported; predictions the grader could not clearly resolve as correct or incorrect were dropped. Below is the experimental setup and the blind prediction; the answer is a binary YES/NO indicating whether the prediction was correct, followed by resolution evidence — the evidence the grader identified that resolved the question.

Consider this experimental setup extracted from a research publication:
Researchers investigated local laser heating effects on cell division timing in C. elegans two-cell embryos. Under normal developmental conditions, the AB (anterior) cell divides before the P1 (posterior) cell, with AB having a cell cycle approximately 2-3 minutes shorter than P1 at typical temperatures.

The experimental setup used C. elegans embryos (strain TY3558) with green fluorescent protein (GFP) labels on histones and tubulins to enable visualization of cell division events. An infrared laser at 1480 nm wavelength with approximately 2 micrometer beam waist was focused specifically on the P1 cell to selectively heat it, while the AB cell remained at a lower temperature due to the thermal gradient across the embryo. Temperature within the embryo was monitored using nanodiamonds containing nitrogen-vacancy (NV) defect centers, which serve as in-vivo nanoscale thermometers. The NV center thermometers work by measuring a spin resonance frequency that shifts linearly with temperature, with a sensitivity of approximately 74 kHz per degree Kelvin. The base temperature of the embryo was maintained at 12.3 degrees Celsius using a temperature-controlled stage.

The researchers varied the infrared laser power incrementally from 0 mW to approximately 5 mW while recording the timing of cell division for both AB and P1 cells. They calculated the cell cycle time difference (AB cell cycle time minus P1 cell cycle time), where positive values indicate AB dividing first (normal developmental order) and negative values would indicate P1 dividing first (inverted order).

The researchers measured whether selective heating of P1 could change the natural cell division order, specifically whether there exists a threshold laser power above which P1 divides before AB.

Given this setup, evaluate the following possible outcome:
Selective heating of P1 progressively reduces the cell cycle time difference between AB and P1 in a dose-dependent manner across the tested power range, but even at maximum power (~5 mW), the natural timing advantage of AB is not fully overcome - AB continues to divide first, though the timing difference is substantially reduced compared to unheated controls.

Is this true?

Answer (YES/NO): NO